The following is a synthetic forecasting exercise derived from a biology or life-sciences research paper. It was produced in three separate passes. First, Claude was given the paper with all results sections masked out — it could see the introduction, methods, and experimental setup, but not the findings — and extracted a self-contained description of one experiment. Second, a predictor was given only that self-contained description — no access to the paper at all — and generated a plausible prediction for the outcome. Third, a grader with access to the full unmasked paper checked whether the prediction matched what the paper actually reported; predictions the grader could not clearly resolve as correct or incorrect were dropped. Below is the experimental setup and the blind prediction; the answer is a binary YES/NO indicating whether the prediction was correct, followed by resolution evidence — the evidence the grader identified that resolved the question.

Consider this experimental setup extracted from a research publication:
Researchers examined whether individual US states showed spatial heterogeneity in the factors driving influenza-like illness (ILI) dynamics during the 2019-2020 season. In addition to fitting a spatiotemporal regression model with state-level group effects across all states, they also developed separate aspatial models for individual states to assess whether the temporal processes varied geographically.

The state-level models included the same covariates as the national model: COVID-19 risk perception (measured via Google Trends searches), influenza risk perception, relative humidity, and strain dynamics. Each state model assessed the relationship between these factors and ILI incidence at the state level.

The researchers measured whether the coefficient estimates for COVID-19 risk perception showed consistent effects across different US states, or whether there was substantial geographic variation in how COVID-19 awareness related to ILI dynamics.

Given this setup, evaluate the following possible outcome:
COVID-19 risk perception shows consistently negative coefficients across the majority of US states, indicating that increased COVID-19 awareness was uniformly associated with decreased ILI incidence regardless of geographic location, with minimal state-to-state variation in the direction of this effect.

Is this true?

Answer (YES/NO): NO